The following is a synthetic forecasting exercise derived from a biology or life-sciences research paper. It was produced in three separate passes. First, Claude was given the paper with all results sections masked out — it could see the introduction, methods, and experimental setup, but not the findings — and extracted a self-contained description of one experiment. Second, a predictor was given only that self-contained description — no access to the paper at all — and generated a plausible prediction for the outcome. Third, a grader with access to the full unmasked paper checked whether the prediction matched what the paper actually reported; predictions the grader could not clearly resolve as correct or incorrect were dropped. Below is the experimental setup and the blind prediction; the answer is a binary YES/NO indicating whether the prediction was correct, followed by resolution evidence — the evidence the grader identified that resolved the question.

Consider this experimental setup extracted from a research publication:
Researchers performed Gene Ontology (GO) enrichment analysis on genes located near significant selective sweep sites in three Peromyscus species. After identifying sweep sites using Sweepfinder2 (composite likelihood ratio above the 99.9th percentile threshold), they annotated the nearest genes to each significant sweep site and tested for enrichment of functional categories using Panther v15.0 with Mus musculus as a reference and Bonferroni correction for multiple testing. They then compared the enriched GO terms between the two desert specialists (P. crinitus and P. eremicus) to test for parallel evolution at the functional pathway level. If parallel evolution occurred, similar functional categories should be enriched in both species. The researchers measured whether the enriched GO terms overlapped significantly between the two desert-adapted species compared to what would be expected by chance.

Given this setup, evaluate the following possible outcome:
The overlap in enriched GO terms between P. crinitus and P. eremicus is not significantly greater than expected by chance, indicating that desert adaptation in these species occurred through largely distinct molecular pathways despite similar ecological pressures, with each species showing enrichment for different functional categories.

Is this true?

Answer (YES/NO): NO